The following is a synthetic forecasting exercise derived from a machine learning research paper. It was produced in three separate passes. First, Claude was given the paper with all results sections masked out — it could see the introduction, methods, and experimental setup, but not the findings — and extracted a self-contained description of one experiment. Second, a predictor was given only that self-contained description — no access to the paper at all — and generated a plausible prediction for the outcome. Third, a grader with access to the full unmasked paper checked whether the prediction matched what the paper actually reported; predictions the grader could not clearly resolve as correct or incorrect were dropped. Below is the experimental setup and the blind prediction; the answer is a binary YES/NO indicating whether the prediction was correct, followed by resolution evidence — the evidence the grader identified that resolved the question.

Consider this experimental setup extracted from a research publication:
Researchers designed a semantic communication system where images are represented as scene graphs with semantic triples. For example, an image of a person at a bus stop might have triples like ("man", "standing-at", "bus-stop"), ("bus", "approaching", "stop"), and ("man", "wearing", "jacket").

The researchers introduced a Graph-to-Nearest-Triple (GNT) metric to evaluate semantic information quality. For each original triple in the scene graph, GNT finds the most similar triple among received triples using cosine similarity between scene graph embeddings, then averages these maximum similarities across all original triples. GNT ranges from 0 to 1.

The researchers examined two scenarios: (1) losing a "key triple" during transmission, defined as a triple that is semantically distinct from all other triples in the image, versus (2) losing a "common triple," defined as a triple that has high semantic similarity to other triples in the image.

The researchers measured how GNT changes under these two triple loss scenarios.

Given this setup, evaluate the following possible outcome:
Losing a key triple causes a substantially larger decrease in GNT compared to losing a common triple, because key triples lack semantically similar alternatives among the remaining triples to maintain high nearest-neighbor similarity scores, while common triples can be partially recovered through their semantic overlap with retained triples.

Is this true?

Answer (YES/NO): YES